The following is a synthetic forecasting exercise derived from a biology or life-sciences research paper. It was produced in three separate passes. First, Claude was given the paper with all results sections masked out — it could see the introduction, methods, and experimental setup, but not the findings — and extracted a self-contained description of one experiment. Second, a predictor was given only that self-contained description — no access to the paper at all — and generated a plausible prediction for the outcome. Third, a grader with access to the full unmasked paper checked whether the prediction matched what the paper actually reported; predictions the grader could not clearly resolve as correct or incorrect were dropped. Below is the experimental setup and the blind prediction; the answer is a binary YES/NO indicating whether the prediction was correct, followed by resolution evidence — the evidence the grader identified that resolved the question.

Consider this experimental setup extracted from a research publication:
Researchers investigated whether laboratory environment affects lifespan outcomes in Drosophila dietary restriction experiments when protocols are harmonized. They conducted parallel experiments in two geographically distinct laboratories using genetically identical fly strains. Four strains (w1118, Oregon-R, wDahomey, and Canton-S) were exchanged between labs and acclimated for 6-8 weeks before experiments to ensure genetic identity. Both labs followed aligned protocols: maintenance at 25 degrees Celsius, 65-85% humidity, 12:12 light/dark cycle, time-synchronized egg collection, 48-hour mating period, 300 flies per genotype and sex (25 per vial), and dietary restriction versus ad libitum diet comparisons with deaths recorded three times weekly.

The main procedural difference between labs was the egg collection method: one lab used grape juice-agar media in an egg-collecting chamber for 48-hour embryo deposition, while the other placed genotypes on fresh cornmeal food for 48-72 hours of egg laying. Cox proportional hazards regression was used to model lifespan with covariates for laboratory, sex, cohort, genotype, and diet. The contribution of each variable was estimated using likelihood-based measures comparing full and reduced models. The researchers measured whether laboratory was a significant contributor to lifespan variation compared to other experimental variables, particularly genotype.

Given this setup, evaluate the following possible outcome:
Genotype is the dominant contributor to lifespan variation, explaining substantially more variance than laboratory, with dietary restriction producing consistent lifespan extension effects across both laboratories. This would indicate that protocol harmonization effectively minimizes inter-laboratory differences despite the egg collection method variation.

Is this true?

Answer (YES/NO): NO